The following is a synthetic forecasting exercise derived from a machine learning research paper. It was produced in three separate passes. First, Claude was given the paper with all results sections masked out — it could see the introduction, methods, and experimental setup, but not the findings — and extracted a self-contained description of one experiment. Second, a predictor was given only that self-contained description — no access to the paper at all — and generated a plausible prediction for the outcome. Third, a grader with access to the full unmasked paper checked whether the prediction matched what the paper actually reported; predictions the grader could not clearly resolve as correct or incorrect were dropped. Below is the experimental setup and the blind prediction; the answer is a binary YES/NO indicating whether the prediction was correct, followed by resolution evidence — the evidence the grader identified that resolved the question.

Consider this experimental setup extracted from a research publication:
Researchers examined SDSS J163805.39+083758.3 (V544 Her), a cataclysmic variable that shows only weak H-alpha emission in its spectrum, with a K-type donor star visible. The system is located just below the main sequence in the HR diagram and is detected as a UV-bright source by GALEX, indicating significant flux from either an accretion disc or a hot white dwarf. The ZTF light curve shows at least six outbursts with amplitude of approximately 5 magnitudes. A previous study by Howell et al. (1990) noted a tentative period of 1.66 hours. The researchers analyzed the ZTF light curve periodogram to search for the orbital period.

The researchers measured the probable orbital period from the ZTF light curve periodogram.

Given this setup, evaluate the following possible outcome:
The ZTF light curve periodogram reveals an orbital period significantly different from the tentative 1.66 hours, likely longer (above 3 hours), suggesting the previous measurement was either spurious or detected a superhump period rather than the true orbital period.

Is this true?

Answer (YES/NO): YES